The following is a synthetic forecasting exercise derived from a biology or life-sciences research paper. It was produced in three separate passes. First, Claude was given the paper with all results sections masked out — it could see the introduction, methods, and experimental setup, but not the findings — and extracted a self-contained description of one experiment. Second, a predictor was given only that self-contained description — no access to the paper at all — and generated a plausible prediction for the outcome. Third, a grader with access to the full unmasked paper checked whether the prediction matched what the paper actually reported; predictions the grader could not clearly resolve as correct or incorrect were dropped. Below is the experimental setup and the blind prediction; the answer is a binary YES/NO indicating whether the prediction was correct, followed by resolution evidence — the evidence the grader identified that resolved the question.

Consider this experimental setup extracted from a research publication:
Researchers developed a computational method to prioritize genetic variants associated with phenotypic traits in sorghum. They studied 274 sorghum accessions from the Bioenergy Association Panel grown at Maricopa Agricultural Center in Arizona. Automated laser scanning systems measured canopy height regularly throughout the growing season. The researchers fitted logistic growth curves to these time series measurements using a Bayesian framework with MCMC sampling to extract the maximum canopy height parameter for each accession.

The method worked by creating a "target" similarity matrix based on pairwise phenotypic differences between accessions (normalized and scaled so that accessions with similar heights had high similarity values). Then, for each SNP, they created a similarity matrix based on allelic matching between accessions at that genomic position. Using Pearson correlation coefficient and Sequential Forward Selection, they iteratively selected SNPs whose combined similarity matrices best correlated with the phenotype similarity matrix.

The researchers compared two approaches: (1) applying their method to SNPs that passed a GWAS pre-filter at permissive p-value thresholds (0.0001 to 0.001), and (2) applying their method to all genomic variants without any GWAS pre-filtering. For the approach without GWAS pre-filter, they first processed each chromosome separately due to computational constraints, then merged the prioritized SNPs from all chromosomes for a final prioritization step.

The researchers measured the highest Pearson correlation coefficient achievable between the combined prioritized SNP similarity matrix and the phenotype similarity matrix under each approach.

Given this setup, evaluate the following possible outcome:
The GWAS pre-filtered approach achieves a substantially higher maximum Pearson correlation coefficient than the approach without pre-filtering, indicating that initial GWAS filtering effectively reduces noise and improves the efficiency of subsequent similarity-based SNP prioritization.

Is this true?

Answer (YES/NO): NO